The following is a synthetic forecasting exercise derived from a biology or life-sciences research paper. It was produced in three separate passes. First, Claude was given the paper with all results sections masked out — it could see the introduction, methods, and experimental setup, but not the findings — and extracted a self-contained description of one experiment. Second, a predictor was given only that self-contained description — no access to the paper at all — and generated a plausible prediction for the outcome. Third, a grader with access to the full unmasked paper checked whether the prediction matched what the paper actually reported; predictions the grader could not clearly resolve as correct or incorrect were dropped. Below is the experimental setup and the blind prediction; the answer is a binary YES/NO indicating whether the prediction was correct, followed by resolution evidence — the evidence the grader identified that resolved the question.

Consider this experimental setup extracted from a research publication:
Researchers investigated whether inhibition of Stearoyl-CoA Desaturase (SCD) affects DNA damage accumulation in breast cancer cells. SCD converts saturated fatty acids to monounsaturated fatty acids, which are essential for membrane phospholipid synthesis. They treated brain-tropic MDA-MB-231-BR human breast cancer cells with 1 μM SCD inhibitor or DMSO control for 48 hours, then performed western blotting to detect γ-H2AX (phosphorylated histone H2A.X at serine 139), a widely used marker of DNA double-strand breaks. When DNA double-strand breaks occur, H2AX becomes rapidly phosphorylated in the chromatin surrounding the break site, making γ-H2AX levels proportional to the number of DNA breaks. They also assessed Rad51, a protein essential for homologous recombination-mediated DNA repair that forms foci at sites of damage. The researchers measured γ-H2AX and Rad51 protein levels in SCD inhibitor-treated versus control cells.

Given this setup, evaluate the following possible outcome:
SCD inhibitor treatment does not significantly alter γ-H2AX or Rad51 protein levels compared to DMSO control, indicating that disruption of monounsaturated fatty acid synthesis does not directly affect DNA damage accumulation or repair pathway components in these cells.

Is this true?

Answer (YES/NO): NO